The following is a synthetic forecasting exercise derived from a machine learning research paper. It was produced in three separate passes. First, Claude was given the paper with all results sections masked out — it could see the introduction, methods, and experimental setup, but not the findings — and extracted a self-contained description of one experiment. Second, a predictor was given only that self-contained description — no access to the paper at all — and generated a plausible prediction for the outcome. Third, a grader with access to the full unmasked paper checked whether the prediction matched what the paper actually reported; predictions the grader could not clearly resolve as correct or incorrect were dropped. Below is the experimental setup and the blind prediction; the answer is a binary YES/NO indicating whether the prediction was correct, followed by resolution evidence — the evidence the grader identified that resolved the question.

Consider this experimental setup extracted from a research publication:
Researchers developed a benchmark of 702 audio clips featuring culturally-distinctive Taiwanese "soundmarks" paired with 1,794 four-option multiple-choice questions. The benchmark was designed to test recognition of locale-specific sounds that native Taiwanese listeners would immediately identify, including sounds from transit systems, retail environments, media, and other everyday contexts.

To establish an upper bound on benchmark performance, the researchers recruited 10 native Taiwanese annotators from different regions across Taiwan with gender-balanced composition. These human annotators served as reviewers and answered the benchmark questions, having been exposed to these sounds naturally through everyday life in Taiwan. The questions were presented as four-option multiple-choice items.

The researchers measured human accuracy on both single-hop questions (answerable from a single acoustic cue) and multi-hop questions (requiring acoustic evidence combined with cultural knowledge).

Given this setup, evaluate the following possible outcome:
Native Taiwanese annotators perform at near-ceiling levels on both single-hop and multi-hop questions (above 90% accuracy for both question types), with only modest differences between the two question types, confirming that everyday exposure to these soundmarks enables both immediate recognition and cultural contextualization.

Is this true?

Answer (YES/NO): NO